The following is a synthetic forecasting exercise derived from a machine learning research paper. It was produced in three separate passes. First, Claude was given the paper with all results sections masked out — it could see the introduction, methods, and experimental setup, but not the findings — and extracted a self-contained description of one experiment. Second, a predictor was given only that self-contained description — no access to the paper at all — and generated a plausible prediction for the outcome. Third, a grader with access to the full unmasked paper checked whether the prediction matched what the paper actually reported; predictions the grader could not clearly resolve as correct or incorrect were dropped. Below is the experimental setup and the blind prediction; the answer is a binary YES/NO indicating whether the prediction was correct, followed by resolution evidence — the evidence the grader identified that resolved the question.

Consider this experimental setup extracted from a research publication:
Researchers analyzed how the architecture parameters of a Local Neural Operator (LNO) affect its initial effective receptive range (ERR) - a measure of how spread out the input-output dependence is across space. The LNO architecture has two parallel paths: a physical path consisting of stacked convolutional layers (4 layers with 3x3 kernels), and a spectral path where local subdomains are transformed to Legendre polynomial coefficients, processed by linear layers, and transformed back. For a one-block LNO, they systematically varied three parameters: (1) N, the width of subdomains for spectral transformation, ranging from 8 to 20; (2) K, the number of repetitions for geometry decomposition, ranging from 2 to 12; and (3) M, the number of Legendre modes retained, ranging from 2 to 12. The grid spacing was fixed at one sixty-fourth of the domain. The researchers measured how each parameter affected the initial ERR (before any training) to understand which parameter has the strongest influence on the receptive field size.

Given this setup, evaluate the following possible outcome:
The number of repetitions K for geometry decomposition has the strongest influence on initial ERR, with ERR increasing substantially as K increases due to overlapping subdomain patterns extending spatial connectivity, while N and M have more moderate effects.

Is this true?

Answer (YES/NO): NO